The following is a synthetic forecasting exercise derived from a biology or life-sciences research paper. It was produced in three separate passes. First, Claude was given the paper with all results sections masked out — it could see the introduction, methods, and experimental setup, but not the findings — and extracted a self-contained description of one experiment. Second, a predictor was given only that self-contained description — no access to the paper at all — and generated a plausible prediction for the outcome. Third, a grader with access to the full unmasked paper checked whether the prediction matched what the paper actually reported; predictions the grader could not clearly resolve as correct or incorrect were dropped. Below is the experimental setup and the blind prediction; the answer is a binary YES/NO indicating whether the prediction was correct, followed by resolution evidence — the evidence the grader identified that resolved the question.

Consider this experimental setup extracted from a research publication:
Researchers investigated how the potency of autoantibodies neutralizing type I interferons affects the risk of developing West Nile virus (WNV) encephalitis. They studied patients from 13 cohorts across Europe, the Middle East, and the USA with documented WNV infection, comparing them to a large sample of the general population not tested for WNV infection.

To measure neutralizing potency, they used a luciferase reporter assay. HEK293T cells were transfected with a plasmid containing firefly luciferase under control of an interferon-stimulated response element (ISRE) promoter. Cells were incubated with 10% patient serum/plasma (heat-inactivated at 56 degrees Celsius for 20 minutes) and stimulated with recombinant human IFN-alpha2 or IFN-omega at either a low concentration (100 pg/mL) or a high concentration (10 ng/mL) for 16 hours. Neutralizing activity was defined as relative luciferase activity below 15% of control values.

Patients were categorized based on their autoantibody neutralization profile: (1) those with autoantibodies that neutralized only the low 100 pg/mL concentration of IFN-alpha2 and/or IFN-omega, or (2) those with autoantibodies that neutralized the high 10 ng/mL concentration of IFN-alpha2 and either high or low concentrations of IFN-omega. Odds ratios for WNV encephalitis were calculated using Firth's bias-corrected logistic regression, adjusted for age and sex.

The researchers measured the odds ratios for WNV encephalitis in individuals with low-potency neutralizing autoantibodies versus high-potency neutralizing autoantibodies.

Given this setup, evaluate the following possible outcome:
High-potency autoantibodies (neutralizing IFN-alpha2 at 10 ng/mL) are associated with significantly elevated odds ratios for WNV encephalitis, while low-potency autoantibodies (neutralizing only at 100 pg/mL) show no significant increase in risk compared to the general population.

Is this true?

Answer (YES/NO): NO